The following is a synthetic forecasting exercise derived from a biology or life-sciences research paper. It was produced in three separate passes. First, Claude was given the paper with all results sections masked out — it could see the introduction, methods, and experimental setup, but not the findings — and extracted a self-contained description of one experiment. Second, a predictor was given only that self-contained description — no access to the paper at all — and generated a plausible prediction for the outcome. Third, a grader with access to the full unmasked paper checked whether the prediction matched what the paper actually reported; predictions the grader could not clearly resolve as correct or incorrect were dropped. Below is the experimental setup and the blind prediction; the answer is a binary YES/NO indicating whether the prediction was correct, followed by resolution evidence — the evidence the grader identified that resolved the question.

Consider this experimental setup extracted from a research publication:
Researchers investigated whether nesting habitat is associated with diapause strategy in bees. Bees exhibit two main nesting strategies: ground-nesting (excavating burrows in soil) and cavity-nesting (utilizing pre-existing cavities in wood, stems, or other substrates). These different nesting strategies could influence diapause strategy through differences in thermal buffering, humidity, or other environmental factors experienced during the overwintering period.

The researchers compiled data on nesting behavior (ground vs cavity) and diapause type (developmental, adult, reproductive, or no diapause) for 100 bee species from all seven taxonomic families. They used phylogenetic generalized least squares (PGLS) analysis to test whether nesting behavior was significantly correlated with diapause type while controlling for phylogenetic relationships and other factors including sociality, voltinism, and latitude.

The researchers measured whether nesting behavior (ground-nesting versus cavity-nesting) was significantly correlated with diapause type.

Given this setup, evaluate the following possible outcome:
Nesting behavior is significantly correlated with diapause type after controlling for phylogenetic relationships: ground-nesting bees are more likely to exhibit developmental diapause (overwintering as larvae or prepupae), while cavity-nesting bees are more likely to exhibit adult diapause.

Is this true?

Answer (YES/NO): NO